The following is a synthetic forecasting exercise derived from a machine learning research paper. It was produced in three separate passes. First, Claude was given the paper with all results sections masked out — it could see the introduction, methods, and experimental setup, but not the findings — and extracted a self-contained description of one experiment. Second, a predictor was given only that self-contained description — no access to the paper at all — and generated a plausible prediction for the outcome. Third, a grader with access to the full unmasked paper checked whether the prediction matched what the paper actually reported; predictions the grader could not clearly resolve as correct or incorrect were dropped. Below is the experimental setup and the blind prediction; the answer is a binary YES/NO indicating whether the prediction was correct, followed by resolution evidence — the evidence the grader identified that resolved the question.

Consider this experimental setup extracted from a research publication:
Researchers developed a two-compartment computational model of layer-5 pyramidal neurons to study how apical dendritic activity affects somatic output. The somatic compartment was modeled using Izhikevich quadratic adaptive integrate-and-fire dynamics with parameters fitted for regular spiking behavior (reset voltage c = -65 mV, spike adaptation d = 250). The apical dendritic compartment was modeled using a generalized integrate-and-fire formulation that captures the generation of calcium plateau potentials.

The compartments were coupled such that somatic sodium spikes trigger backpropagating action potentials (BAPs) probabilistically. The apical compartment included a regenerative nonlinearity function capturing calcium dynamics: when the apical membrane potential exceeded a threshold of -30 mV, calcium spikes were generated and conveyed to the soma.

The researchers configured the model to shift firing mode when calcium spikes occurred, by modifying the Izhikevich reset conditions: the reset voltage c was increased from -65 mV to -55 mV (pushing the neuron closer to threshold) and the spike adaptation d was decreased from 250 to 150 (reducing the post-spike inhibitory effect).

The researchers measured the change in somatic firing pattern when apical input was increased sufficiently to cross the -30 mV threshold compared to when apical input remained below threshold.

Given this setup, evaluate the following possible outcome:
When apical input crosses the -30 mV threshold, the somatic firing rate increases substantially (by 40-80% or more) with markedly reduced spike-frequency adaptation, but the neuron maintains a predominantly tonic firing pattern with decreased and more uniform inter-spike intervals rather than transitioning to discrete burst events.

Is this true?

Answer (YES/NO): NO